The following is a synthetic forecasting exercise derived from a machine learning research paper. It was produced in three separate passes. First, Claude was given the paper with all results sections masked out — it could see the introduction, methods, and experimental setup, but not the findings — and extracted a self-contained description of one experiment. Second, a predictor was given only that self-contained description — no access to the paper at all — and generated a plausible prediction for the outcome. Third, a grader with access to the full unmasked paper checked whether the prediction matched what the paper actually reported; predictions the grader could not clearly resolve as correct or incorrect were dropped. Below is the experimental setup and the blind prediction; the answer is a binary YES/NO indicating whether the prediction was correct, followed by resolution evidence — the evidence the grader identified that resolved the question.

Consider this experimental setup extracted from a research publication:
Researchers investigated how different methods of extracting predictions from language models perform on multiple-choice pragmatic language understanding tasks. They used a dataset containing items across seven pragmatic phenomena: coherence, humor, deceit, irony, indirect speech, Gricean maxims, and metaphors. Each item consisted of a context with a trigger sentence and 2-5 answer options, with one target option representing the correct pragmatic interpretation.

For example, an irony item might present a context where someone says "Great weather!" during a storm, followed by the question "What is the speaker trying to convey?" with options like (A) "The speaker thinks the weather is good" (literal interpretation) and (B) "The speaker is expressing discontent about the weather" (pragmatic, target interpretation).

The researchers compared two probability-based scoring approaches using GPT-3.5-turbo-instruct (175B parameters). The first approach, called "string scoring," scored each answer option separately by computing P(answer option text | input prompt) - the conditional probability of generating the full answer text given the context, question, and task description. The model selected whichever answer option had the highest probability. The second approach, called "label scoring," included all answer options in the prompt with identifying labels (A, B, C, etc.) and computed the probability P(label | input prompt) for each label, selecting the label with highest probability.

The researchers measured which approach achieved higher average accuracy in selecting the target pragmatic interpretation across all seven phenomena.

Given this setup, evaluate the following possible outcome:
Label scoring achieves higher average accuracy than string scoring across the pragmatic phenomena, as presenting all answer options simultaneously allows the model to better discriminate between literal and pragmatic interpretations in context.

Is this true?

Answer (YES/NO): NO